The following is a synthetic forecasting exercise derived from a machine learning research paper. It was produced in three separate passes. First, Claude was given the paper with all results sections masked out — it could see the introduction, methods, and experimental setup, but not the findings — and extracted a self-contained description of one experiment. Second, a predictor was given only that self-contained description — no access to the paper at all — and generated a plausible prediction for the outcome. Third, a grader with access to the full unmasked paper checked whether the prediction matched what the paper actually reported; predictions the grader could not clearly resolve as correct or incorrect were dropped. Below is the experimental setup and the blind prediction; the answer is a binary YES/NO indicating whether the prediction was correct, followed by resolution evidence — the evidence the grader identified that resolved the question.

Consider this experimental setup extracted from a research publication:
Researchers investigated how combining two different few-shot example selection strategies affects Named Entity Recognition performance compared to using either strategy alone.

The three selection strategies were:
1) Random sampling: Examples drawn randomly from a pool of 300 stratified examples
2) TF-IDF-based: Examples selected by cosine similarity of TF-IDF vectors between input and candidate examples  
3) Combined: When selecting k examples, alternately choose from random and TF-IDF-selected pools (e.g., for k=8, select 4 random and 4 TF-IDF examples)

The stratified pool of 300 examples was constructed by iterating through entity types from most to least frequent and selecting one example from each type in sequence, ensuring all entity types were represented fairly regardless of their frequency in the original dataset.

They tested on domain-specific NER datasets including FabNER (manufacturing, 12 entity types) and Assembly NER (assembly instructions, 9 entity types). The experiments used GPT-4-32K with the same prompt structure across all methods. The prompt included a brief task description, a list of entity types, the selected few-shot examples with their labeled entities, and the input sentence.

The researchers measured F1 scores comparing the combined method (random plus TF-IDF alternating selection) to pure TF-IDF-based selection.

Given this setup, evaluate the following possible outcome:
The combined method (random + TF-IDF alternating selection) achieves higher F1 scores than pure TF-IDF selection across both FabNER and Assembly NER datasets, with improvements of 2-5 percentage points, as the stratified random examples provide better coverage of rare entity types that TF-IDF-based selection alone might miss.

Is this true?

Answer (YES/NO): NO